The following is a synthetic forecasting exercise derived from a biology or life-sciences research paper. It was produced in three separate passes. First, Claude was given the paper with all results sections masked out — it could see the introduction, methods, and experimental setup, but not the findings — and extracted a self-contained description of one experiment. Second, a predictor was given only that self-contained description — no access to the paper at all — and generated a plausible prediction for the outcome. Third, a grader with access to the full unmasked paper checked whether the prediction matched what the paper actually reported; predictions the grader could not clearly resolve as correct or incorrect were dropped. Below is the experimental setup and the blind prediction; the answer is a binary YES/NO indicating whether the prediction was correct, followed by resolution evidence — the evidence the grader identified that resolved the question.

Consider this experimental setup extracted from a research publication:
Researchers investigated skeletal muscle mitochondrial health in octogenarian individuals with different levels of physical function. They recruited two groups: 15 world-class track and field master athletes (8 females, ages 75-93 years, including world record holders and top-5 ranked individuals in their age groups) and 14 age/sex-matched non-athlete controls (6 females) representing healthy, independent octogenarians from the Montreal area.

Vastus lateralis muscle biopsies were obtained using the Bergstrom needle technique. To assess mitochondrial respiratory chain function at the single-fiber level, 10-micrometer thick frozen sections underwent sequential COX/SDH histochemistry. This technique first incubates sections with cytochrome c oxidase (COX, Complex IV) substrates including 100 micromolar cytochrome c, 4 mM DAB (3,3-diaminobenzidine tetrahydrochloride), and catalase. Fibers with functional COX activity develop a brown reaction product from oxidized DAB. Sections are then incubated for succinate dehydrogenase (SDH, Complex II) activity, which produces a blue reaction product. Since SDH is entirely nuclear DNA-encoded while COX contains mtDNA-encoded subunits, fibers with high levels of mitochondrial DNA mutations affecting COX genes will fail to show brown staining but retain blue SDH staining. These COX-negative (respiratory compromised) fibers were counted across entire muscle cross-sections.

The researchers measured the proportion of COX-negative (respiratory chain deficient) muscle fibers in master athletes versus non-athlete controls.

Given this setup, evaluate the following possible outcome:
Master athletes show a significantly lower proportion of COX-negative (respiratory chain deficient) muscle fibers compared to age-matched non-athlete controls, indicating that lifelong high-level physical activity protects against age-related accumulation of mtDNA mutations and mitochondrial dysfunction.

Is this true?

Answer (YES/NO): YES